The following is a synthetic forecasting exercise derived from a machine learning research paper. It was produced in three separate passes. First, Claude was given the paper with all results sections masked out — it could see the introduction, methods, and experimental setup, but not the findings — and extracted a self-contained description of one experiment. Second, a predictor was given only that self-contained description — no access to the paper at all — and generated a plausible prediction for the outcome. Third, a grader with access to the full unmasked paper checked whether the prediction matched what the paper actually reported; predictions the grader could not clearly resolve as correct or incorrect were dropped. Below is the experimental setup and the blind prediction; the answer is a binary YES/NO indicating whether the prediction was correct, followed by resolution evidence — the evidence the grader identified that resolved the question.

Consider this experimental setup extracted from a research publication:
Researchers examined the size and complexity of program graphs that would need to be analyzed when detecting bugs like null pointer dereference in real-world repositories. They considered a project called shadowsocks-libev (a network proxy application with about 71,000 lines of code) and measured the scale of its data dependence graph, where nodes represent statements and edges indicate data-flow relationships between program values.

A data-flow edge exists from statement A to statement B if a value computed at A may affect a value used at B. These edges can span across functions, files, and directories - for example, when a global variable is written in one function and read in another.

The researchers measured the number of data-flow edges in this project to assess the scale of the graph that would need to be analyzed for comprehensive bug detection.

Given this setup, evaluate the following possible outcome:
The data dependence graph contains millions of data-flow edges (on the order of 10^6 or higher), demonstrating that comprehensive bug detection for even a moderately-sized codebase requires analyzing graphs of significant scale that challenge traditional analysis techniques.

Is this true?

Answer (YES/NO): YES